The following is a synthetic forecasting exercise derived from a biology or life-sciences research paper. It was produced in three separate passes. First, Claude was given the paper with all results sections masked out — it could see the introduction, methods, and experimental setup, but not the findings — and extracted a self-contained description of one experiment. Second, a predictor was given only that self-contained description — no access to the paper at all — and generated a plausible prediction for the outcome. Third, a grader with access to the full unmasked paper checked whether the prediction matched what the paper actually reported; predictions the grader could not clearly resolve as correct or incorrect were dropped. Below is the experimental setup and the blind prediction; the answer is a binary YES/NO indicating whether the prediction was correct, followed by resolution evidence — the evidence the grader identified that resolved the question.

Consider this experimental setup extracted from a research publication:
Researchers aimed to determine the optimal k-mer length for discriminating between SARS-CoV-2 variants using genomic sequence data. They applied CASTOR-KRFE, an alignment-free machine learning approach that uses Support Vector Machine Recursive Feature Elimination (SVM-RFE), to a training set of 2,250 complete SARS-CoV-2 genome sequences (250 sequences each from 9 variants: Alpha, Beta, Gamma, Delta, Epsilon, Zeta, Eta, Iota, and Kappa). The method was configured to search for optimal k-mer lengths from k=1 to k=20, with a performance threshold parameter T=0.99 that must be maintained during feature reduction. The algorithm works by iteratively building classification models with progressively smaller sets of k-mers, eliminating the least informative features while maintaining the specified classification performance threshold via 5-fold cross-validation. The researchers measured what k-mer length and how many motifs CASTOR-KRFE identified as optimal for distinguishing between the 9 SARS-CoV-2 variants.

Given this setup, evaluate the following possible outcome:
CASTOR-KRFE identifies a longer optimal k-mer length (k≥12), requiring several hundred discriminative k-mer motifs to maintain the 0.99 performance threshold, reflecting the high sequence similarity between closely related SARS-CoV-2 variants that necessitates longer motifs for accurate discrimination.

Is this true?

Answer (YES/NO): NO